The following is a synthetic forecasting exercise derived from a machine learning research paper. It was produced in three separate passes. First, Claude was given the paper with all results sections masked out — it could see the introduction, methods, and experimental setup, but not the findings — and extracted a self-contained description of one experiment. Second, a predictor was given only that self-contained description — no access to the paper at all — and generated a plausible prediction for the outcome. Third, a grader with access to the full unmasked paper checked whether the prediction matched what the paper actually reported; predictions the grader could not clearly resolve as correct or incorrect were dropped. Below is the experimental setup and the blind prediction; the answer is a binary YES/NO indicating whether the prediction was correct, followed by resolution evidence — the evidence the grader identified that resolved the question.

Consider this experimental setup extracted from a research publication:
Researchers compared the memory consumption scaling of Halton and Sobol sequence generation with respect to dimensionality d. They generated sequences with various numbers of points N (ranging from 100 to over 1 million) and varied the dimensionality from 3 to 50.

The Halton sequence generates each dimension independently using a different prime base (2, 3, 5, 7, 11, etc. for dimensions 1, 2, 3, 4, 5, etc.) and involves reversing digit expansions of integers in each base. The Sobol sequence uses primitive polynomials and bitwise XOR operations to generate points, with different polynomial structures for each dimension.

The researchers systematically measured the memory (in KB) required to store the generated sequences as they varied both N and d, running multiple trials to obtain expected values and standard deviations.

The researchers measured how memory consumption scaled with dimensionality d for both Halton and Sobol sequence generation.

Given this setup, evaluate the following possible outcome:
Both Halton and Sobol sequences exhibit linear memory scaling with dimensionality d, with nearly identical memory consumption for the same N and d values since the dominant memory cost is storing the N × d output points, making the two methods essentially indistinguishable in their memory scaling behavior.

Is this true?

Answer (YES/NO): YES